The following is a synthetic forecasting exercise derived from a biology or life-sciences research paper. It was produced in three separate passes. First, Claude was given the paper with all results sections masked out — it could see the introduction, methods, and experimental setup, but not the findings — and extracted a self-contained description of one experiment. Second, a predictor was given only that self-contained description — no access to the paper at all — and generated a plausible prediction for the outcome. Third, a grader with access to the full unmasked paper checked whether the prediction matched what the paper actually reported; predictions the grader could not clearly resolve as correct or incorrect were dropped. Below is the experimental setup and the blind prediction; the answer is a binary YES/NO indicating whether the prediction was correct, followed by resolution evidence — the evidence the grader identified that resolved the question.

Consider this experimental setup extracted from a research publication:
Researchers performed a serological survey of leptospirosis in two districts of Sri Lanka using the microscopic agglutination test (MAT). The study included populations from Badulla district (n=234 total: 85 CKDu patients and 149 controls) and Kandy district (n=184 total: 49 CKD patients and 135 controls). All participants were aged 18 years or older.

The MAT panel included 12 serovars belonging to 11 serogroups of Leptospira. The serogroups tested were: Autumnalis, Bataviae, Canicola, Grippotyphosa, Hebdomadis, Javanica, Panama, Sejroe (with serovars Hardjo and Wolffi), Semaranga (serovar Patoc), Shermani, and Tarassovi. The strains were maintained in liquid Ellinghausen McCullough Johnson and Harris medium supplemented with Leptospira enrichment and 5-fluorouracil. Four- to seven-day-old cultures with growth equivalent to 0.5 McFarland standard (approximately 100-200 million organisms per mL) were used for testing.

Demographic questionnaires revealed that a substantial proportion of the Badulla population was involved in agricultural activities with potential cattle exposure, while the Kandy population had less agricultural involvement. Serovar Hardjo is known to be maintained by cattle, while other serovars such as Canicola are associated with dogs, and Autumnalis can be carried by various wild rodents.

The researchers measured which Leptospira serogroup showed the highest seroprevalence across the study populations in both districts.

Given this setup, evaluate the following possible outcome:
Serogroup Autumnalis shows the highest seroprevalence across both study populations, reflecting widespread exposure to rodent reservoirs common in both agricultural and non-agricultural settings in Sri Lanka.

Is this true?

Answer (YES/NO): NO